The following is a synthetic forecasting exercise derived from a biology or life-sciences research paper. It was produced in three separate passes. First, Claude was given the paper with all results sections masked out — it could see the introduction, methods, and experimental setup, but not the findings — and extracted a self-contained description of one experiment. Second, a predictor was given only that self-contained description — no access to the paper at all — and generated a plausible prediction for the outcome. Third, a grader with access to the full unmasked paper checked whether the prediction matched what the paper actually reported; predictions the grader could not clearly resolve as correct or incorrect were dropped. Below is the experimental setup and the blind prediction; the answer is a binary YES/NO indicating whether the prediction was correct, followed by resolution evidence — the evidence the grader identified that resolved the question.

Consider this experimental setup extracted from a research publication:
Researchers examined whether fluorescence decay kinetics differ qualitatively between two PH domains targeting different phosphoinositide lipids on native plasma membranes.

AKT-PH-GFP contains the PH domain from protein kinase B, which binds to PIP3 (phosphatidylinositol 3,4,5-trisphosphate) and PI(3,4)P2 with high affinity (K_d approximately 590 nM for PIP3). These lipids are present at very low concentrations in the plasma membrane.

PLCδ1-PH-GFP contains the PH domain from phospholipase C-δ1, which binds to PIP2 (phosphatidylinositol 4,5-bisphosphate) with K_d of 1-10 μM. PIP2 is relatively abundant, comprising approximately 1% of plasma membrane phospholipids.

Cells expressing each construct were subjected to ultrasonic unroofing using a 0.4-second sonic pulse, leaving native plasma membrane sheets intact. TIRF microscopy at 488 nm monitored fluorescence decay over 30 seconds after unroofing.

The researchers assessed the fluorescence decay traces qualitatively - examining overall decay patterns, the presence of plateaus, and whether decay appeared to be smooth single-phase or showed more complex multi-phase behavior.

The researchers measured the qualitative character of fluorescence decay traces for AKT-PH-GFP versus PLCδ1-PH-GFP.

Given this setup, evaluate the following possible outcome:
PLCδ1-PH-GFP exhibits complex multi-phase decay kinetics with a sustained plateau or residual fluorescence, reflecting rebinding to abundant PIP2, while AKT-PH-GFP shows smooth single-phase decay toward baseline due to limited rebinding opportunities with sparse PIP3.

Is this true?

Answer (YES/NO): NO